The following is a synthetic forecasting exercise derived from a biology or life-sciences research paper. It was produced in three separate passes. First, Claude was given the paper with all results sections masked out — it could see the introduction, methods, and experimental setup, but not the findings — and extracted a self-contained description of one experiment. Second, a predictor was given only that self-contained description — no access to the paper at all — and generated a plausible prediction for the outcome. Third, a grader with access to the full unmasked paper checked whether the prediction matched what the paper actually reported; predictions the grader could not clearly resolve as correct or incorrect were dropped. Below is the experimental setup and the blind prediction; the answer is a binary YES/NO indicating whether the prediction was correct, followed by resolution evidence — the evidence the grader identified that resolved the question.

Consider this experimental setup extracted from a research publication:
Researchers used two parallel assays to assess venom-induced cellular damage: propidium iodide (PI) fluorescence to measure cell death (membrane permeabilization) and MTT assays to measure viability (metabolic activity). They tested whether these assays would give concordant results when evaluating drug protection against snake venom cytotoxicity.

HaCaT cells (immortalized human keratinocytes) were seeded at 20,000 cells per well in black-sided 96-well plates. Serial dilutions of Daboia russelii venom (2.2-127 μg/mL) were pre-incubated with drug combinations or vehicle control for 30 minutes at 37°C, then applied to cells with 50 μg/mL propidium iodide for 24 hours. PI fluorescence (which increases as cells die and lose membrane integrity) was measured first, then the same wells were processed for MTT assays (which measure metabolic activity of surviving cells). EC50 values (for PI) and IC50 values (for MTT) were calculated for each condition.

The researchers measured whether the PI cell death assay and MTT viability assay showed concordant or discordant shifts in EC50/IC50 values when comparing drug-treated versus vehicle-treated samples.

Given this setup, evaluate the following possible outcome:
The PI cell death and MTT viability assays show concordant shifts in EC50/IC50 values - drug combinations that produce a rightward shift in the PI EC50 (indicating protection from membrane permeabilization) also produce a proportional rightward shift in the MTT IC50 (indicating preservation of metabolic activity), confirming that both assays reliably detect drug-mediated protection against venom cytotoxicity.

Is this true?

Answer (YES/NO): NO